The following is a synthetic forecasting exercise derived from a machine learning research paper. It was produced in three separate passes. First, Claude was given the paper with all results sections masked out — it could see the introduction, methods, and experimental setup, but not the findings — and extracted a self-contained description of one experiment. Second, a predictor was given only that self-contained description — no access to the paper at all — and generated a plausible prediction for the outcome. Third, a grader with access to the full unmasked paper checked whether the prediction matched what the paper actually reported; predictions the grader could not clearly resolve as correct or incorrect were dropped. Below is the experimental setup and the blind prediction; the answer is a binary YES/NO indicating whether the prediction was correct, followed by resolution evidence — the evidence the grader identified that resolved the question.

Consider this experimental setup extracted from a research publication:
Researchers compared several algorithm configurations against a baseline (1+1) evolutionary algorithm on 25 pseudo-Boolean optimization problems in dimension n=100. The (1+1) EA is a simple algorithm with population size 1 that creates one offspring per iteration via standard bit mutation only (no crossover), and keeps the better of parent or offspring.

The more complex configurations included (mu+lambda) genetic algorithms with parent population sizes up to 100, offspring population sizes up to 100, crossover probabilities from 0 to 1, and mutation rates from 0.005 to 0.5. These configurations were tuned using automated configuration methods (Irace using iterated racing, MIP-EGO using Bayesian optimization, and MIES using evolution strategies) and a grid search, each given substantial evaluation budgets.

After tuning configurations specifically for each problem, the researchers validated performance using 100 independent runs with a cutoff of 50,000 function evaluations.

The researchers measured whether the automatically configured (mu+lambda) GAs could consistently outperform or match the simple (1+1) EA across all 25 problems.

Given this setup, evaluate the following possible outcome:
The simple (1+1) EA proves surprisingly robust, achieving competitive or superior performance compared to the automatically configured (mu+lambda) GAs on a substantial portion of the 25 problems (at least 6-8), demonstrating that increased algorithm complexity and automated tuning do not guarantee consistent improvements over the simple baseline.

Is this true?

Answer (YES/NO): YES